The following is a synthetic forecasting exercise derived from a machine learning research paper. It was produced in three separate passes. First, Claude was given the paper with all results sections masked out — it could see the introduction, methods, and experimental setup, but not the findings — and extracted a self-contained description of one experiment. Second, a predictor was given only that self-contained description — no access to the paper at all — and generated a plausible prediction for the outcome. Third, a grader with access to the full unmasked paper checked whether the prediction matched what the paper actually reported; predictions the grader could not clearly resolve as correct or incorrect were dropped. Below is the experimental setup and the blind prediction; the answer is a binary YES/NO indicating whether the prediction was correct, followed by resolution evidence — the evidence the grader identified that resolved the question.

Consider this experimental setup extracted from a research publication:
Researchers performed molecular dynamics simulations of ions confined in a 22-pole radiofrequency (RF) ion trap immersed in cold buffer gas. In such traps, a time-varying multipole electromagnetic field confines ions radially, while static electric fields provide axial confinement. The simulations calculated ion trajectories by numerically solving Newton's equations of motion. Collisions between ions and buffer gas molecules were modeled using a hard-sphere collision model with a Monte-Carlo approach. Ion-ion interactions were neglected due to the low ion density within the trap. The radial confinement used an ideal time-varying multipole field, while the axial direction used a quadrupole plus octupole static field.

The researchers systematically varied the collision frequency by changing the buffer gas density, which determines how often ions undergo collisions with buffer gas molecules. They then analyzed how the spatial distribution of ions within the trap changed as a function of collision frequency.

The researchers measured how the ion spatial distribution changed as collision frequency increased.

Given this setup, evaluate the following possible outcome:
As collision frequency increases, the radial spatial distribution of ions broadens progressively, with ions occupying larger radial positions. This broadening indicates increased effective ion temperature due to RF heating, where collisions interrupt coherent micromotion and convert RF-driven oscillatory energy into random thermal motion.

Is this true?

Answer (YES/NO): NO